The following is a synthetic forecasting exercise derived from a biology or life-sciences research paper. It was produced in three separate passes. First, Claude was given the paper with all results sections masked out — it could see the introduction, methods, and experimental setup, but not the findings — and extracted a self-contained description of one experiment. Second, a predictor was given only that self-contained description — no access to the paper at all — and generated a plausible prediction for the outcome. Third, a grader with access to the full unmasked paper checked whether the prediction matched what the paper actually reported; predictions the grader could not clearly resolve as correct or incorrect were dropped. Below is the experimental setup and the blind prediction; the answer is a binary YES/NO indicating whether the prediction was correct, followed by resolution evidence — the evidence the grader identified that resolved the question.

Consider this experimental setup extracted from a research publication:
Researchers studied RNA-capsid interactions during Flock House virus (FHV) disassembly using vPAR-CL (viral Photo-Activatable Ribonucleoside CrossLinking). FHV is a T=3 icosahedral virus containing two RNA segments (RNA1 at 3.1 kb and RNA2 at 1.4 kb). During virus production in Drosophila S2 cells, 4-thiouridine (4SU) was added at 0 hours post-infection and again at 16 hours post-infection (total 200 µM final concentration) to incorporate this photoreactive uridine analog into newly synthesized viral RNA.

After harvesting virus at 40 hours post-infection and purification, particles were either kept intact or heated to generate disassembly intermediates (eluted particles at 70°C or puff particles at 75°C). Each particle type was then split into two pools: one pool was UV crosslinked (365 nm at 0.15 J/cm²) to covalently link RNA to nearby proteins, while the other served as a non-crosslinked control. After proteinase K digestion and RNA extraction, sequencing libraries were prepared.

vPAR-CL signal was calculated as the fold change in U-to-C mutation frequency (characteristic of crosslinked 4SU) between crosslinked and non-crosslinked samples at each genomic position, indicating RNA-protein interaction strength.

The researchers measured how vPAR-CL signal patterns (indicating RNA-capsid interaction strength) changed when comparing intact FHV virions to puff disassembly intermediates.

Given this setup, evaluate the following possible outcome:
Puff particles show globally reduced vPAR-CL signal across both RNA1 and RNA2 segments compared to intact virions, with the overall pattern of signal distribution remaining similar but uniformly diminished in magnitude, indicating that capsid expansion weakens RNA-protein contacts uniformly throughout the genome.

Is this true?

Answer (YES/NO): NO